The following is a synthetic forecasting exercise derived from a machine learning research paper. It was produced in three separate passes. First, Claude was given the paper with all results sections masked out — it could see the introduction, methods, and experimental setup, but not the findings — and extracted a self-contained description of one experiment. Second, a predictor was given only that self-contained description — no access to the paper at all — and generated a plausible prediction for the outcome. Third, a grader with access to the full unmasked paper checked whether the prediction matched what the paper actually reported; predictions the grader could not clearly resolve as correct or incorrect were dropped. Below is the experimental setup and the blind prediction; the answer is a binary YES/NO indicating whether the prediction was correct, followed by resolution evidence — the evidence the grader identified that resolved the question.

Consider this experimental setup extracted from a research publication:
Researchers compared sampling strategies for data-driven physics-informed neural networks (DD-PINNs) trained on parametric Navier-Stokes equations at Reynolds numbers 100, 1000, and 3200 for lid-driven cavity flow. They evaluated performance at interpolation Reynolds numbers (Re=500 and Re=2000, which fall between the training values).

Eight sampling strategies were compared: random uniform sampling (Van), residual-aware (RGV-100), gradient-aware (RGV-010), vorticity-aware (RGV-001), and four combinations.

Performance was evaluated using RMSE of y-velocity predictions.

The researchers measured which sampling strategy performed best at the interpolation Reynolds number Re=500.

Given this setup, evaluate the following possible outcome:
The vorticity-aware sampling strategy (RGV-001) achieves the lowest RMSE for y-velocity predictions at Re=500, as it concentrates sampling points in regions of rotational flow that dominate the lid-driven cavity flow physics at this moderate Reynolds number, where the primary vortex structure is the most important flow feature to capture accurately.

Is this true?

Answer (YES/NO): NO